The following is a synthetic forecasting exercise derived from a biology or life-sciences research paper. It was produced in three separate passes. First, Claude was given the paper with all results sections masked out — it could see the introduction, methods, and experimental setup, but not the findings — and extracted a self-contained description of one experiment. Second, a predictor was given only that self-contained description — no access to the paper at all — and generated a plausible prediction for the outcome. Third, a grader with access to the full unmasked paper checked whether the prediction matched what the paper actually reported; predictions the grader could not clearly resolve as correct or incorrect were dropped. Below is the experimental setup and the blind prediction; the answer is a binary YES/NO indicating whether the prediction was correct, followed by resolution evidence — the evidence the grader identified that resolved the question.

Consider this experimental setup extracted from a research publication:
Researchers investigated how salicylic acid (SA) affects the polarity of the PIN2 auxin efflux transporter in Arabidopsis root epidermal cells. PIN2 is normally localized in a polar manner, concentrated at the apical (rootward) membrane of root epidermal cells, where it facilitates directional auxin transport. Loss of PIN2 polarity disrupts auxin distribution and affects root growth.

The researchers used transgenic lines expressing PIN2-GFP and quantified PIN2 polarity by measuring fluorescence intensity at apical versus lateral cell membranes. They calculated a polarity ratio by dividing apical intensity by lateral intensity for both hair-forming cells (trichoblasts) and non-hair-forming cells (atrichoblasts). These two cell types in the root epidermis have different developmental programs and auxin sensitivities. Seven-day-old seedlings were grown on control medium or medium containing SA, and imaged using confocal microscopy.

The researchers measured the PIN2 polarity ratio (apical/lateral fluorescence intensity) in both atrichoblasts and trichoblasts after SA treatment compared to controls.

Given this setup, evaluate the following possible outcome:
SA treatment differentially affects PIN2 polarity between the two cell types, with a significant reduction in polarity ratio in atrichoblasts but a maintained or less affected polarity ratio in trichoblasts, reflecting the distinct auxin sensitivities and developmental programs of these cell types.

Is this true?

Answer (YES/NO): YES